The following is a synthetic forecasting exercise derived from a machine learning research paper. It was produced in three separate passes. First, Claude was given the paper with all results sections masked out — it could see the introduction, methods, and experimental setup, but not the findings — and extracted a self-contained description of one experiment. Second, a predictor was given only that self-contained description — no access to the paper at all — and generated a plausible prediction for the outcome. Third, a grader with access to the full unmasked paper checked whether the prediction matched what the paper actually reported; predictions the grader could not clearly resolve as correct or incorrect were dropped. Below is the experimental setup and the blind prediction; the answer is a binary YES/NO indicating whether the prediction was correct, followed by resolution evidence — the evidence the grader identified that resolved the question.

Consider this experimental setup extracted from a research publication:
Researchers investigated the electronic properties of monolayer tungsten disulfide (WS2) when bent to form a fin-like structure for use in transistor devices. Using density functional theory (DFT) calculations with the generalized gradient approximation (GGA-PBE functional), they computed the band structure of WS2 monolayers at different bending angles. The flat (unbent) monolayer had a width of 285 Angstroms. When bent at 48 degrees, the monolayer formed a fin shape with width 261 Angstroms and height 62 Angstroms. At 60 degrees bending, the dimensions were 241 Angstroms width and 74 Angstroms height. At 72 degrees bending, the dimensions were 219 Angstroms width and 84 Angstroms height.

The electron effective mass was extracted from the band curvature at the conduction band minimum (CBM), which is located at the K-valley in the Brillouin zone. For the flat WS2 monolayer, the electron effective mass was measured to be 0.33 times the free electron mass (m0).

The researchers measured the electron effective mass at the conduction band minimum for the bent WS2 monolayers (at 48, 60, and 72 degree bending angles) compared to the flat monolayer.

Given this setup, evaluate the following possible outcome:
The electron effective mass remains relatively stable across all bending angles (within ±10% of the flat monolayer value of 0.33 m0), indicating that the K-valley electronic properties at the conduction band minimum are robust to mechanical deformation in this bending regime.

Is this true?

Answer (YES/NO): YES